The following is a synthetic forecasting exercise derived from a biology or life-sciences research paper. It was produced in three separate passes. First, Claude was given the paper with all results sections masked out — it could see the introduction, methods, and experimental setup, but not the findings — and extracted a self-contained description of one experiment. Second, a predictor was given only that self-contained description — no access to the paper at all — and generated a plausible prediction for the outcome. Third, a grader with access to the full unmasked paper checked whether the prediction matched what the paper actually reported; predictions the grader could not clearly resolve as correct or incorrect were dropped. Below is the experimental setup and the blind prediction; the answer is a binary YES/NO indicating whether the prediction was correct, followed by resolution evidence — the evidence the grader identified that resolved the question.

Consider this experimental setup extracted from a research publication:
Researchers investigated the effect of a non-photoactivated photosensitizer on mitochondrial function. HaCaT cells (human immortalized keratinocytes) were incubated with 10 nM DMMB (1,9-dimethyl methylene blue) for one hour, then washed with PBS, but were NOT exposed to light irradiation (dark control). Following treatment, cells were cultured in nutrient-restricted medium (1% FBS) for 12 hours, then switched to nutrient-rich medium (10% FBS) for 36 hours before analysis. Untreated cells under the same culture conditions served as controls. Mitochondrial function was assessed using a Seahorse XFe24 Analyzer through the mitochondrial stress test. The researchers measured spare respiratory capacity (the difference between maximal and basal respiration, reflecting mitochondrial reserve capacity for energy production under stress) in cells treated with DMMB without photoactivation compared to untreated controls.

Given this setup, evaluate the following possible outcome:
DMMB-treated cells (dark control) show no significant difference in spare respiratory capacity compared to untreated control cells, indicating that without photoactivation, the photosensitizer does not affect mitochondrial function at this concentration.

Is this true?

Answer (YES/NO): NO